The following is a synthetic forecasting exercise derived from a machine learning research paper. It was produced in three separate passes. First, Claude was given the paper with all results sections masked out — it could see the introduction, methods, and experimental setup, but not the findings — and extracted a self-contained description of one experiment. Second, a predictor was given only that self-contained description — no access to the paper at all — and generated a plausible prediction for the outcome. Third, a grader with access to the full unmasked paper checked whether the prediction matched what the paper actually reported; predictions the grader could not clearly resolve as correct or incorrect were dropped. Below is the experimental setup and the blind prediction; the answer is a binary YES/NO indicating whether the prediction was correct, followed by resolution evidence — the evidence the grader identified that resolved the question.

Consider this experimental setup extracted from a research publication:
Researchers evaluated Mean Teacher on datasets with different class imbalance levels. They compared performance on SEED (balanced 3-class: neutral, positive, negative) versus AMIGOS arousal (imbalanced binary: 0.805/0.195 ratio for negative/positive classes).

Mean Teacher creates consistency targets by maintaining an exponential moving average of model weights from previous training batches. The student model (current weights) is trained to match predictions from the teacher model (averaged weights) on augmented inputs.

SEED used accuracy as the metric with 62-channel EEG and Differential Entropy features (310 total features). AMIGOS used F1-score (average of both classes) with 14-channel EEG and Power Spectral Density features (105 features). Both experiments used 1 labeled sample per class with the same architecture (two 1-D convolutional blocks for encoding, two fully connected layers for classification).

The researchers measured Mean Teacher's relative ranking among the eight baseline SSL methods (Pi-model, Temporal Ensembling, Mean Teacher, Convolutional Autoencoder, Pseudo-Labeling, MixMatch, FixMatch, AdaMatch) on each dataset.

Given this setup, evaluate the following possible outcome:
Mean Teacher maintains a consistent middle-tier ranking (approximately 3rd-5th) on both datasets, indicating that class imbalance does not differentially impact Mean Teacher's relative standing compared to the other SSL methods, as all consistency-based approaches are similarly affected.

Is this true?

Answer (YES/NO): NO